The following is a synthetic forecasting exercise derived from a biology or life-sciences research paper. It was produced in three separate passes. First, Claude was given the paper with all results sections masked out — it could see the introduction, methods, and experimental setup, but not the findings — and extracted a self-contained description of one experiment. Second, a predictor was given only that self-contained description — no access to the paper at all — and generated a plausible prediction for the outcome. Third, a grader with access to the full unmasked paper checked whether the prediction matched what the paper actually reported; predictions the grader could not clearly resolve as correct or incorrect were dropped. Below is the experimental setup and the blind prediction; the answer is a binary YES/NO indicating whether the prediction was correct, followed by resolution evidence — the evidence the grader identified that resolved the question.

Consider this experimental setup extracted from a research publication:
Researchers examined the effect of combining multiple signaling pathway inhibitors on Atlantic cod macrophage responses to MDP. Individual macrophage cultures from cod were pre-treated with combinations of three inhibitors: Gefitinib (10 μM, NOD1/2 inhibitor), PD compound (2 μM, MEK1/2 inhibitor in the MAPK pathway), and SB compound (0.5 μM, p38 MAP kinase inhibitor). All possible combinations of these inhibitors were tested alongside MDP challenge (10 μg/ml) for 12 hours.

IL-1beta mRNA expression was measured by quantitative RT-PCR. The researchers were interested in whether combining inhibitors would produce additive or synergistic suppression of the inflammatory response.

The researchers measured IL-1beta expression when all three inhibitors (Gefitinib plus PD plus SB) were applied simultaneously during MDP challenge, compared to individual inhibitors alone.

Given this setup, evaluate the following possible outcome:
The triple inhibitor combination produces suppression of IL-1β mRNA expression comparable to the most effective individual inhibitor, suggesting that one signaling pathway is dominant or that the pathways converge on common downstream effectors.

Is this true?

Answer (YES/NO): NO